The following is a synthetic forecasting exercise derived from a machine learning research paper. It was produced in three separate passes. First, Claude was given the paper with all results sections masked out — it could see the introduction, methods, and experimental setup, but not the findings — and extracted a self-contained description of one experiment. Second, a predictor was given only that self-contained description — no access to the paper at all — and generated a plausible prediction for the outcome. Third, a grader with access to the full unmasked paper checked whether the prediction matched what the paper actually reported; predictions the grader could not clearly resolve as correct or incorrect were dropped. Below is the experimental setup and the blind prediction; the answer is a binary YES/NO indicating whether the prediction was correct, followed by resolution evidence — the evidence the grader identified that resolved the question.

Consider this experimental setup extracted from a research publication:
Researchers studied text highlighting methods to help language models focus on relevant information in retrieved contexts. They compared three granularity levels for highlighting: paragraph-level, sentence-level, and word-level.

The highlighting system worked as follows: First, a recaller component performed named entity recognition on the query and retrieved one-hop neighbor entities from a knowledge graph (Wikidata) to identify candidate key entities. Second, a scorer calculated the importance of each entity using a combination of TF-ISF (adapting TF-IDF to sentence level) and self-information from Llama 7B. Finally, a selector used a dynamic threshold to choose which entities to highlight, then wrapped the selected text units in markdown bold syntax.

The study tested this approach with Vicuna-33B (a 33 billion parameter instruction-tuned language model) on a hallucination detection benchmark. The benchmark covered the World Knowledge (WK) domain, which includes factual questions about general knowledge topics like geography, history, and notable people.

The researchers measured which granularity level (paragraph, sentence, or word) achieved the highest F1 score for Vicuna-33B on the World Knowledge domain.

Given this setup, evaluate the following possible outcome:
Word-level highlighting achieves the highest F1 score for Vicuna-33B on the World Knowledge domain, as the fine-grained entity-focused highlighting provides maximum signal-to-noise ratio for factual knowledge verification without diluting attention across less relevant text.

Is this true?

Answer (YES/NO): NO